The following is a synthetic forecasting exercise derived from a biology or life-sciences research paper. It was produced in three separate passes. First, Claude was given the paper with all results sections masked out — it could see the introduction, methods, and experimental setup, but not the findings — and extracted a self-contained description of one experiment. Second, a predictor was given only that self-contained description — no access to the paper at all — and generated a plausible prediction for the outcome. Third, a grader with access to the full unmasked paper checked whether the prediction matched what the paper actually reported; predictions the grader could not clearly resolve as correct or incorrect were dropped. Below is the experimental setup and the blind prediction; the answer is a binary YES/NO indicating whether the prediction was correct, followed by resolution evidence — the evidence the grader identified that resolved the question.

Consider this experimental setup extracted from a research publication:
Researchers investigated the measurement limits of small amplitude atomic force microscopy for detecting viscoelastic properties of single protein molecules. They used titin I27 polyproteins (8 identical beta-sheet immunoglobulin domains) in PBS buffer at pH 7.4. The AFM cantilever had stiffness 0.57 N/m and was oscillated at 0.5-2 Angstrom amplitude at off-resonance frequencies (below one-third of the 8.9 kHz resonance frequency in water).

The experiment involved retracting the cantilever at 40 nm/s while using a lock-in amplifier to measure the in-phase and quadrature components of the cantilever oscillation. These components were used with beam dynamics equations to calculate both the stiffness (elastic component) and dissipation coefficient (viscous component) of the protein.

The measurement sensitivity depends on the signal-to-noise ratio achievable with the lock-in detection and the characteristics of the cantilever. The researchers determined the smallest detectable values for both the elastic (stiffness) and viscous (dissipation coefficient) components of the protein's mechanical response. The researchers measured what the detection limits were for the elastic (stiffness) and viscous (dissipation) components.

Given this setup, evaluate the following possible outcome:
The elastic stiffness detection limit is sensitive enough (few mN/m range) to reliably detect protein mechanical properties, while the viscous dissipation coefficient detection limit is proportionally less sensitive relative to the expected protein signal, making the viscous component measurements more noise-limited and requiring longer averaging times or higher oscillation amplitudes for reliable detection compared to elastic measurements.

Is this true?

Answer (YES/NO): NO